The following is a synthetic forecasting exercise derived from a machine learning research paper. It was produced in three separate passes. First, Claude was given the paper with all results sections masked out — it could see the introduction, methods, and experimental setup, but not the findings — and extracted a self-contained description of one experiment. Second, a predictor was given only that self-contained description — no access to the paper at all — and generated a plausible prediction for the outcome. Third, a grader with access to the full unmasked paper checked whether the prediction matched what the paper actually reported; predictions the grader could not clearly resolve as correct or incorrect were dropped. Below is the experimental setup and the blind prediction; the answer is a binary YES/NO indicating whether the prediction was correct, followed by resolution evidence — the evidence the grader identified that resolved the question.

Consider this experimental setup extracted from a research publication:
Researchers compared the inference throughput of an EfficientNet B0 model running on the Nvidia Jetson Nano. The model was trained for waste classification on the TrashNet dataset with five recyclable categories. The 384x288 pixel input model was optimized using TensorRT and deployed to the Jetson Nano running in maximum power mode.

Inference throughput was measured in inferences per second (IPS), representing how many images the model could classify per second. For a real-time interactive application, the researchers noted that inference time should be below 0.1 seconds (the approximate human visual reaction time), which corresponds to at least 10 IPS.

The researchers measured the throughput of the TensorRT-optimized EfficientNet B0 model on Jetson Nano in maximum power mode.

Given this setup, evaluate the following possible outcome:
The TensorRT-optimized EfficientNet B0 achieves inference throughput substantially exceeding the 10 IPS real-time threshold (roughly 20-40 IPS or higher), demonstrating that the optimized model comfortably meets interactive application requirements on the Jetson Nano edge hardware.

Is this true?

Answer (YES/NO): NO